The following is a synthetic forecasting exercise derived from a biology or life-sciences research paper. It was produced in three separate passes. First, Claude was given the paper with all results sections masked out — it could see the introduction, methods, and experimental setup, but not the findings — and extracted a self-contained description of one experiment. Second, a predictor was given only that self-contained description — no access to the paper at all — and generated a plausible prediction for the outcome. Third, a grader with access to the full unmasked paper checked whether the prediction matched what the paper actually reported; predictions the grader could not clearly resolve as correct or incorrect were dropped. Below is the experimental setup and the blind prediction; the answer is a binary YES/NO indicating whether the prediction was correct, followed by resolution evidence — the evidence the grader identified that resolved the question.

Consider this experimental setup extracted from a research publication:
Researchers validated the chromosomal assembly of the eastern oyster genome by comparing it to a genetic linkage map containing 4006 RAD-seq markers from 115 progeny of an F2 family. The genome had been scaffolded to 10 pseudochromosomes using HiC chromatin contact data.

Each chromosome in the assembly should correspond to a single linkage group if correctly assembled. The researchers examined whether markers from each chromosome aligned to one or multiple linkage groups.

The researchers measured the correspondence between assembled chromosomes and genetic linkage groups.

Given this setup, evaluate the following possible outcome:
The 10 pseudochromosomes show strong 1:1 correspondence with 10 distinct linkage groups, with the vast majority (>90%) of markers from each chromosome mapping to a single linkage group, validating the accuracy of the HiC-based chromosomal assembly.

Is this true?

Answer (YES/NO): NO